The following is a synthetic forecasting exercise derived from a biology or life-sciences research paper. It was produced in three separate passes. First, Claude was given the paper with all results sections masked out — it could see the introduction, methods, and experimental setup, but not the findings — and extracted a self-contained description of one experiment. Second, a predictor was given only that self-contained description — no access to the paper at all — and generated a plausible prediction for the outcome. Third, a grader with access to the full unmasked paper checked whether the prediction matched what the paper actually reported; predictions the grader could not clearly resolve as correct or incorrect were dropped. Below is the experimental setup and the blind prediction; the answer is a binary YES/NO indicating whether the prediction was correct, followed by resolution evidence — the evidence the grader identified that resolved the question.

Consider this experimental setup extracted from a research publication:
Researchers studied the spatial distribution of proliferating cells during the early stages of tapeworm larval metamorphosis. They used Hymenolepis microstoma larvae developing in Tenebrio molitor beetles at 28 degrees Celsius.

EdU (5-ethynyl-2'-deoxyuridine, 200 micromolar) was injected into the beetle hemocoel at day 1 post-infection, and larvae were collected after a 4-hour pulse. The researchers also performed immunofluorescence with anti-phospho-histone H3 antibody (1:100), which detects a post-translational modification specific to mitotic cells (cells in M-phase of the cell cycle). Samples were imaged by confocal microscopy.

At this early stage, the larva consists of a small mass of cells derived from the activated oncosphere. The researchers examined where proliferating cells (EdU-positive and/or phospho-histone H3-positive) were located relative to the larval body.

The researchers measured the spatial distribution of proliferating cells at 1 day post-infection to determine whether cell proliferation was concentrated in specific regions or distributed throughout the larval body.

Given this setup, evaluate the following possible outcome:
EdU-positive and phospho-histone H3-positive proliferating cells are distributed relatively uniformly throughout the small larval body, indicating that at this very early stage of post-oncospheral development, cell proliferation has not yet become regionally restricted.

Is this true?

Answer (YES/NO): YES